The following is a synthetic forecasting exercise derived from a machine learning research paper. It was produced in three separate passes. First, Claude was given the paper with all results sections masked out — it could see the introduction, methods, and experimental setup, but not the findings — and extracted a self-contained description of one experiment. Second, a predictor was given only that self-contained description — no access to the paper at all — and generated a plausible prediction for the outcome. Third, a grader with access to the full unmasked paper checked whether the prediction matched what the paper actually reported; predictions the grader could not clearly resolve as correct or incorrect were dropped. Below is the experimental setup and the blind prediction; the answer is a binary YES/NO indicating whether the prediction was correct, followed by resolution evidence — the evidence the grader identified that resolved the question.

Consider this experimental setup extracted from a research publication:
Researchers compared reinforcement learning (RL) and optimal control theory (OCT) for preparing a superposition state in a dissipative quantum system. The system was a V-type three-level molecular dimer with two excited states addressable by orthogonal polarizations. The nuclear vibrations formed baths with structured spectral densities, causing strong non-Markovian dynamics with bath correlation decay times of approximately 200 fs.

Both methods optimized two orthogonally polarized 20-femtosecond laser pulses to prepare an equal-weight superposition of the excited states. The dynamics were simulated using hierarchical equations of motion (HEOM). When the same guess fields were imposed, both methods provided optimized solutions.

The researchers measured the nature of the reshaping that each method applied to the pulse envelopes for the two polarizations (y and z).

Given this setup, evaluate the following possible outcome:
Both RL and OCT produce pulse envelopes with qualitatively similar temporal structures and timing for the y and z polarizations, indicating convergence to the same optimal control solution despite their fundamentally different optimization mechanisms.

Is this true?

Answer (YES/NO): NO